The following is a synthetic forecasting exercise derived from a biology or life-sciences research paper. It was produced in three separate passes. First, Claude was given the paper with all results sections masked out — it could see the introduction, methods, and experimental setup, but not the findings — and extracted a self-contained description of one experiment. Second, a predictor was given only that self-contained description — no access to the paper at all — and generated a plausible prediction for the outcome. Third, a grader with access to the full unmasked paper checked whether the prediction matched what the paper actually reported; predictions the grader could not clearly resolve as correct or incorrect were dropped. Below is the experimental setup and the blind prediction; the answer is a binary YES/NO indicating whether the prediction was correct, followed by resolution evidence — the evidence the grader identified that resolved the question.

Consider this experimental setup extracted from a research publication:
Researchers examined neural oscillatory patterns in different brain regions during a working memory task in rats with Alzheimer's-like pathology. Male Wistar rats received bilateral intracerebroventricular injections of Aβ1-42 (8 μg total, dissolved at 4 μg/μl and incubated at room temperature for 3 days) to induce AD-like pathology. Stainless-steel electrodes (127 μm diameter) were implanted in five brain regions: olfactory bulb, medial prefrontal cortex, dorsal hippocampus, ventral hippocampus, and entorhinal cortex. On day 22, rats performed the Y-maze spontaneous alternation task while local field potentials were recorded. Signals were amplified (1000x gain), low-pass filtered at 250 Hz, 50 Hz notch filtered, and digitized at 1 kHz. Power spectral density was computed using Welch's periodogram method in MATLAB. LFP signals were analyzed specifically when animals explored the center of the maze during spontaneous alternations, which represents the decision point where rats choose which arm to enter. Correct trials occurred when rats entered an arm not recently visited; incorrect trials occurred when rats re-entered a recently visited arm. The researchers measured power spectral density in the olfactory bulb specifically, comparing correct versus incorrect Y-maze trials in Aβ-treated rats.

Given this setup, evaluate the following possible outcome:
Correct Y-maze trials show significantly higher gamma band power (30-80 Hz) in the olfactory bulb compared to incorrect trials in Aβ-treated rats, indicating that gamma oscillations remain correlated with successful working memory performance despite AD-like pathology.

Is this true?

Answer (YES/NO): NO